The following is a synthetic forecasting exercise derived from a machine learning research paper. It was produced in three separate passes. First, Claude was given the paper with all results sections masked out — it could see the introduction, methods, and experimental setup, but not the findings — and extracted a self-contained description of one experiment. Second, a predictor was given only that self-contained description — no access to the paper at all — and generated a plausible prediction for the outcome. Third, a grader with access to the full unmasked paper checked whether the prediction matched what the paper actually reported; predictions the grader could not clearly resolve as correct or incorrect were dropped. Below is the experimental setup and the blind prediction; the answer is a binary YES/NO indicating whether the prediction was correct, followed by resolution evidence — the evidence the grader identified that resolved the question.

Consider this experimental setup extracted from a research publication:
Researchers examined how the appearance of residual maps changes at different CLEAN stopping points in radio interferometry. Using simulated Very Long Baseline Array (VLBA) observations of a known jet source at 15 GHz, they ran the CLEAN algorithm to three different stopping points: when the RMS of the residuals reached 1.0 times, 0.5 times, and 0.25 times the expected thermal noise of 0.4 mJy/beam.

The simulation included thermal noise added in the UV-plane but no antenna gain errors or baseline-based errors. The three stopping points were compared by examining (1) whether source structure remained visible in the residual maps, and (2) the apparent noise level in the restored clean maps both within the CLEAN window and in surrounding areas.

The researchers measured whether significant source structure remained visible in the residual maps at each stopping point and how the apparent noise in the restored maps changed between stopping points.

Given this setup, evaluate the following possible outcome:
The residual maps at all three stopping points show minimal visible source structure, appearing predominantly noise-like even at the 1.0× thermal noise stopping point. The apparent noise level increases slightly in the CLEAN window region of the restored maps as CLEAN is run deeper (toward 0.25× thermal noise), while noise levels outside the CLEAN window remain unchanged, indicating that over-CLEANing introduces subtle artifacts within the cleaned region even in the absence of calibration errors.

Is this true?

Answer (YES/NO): NO